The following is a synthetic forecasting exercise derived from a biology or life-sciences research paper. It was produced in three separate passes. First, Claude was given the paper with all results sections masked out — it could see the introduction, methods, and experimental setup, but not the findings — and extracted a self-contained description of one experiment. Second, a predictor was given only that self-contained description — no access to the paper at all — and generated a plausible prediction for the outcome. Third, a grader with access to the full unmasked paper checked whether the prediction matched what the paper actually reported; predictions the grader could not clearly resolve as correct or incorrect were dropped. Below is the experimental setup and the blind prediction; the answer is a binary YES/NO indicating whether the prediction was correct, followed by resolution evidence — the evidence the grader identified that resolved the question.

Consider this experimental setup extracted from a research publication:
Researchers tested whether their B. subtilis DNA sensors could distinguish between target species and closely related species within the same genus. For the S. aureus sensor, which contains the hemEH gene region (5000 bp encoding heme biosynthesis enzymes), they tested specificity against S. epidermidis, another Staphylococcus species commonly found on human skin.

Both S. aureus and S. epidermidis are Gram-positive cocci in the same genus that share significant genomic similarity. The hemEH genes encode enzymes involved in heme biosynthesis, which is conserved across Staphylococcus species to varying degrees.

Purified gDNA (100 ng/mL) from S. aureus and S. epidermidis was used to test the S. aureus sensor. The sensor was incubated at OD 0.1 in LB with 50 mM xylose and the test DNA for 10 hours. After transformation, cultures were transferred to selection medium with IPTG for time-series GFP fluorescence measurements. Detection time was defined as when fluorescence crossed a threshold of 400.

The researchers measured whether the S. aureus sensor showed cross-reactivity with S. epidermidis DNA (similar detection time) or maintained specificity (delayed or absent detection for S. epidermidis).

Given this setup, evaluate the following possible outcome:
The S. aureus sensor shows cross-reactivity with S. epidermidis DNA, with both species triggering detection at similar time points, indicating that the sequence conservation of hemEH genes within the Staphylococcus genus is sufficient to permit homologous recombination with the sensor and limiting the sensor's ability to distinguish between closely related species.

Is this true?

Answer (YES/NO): NO